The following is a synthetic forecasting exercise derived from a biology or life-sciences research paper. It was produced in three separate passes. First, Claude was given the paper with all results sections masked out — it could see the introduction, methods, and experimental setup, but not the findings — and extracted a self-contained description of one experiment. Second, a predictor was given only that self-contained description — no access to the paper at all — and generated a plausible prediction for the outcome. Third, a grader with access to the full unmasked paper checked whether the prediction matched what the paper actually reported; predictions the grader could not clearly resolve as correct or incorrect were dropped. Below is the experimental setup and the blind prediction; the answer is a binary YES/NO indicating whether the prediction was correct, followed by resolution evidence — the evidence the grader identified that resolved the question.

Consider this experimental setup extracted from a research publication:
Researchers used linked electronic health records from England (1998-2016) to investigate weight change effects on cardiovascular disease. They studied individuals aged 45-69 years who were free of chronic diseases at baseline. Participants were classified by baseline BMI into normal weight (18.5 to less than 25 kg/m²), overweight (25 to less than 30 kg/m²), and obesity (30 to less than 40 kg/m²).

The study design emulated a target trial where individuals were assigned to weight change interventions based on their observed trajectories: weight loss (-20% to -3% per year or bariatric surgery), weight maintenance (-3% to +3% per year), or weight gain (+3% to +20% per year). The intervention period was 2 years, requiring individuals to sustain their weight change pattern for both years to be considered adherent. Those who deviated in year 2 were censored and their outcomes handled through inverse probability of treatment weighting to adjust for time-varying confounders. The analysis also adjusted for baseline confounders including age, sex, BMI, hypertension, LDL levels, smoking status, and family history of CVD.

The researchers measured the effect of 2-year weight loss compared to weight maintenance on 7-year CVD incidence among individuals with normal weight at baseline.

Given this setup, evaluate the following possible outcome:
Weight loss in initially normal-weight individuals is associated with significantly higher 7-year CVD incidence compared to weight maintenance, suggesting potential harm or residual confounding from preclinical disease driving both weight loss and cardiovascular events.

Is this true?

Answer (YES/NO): YES